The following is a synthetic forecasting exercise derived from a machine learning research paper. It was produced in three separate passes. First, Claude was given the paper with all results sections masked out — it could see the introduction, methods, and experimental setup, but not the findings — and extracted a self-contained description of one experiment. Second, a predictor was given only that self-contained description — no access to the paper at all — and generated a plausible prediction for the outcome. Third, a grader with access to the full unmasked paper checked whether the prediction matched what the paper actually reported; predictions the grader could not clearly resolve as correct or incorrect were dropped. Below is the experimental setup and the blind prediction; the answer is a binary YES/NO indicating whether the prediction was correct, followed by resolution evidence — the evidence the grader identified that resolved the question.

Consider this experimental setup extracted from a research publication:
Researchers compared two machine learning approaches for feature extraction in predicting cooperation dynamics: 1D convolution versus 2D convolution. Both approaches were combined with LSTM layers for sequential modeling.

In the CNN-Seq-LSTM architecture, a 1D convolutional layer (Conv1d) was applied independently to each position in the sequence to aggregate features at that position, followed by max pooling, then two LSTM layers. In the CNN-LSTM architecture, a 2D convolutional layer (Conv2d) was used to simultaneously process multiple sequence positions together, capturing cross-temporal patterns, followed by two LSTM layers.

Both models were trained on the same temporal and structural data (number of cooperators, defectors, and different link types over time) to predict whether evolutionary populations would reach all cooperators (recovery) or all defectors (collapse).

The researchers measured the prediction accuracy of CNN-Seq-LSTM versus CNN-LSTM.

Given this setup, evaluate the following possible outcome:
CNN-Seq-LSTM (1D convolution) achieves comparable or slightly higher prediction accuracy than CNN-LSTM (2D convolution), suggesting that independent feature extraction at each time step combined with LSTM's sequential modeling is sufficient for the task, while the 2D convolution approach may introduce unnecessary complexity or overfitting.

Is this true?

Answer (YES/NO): YES